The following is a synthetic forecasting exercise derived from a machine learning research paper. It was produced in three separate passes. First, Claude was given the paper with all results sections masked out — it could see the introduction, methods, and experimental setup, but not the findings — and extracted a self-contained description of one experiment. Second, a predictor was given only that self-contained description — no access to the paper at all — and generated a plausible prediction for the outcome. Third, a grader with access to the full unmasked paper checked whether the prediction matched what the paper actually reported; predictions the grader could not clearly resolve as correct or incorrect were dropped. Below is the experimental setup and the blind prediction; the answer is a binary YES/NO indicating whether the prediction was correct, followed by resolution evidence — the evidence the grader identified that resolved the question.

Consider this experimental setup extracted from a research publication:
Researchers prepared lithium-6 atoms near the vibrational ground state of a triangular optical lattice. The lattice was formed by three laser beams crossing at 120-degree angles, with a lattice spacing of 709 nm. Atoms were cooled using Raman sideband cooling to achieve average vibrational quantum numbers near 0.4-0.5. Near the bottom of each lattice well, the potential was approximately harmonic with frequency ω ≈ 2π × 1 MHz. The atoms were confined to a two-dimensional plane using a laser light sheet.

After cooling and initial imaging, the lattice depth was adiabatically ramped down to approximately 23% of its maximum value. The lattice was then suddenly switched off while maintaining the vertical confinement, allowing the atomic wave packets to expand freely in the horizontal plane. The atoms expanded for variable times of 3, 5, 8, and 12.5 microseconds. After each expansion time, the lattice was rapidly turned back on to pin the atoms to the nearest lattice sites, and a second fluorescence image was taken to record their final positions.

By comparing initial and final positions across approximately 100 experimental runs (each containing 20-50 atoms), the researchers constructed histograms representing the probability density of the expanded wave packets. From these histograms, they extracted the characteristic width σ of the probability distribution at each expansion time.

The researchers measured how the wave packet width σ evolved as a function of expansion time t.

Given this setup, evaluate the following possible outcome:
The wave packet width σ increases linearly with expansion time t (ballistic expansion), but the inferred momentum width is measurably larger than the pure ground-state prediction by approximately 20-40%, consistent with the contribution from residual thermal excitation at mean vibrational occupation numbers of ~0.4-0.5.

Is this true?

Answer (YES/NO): YES